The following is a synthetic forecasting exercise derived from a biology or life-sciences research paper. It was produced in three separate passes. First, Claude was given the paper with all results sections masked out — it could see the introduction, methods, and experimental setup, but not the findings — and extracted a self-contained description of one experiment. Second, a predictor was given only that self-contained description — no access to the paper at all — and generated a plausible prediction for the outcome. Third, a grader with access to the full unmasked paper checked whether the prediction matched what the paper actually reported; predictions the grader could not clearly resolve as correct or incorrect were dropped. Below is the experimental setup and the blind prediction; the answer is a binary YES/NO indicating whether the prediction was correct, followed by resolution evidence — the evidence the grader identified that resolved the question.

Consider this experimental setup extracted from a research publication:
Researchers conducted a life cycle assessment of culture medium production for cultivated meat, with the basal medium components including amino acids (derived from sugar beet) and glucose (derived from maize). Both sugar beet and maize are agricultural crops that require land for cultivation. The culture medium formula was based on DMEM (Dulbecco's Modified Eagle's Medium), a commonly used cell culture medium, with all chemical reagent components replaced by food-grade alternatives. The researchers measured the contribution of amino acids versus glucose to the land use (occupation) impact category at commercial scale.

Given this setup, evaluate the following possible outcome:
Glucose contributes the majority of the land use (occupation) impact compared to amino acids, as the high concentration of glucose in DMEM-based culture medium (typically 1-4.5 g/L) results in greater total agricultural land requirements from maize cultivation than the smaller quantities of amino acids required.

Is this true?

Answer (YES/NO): YES